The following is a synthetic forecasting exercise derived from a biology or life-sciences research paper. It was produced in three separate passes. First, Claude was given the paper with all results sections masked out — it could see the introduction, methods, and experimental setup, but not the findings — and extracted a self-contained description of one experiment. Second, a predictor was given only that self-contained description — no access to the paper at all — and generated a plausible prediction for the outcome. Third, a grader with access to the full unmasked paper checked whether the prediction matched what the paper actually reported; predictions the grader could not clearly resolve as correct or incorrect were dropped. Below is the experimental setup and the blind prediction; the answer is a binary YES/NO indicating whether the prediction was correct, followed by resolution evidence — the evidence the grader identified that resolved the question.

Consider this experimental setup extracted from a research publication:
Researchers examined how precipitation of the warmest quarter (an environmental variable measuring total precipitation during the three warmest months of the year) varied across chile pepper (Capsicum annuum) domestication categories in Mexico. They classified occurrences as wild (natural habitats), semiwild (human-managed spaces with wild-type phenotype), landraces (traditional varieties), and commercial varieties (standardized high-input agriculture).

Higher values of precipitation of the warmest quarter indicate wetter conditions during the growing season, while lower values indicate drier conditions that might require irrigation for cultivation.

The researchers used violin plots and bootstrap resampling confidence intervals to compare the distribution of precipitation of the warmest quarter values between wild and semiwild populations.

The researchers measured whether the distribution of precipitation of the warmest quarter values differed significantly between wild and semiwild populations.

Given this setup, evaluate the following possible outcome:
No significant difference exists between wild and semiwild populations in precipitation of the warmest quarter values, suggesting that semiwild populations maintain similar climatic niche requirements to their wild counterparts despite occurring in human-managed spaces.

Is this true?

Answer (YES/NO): YES